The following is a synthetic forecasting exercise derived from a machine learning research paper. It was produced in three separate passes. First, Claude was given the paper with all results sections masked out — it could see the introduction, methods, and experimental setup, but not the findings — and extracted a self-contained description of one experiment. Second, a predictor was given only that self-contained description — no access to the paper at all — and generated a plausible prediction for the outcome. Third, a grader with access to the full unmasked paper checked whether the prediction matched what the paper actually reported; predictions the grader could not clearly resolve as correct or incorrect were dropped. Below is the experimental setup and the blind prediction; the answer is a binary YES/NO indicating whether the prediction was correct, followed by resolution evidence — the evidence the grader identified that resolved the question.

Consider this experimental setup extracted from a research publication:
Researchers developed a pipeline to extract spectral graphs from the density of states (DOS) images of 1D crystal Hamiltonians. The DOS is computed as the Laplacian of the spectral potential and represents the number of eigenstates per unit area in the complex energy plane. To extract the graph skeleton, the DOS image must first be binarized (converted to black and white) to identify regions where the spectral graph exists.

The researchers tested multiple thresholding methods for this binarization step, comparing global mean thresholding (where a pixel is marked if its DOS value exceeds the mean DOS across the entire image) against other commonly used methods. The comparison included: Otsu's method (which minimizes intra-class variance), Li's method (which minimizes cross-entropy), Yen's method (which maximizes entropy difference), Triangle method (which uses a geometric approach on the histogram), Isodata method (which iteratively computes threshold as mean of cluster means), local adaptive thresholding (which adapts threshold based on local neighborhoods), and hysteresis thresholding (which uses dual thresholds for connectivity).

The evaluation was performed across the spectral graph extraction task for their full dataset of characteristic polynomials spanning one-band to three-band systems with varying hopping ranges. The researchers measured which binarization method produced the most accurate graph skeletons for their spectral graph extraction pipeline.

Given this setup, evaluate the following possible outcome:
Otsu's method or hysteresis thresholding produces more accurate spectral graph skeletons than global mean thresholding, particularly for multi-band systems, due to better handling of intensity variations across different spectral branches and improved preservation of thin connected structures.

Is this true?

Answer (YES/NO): NO